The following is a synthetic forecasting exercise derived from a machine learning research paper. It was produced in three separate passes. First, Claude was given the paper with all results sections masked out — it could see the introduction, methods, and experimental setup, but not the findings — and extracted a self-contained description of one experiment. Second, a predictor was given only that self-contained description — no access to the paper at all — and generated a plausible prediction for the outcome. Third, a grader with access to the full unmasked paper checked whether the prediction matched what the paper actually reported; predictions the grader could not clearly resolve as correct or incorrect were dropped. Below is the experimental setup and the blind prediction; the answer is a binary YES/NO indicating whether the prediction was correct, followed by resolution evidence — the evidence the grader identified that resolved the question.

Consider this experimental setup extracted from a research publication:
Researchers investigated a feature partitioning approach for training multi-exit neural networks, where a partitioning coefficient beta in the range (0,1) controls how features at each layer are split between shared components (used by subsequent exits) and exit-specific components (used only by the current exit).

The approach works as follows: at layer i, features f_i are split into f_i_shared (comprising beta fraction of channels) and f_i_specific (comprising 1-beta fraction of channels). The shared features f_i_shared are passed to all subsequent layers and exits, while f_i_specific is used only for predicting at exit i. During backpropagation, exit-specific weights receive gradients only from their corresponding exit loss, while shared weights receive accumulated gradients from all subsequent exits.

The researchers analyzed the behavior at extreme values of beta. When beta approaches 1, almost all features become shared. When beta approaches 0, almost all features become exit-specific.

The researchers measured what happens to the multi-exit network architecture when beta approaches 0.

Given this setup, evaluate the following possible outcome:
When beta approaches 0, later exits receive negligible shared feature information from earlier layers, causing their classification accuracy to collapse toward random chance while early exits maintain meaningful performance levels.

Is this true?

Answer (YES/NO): NO